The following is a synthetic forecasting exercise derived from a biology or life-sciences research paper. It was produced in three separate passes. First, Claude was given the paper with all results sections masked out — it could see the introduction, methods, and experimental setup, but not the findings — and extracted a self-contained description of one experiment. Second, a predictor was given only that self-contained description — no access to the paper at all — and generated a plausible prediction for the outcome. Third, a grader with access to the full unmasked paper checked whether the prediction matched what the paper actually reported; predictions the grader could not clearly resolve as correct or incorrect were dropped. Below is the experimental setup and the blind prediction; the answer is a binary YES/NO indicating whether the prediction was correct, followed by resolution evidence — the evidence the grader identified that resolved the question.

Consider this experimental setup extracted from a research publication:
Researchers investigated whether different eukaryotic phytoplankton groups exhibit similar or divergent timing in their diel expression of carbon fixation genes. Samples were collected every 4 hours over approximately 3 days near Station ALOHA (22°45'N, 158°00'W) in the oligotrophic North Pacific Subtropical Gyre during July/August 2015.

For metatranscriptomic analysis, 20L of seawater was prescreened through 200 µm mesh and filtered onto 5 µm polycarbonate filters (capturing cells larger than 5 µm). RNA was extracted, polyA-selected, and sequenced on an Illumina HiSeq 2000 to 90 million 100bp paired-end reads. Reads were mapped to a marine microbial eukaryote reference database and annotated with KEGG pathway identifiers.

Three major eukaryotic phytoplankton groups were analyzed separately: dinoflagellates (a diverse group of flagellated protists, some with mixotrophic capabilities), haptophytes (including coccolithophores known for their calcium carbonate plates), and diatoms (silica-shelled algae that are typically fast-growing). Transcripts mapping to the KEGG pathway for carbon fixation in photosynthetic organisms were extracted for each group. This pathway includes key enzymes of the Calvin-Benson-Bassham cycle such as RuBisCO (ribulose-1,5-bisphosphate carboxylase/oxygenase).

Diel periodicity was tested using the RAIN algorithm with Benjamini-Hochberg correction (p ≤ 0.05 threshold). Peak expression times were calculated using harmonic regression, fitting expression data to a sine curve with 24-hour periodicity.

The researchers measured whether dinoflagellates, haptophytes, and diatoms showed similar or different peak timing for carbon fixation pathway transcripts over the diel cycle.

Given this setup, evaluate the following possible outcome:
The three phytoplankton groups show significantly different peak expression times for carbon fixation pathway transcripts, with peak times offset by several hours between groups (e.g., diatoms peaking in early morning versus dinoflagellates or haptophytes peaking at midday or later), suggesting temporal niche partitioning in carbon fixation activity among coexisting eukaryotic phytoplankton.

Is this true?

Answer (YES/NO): NO